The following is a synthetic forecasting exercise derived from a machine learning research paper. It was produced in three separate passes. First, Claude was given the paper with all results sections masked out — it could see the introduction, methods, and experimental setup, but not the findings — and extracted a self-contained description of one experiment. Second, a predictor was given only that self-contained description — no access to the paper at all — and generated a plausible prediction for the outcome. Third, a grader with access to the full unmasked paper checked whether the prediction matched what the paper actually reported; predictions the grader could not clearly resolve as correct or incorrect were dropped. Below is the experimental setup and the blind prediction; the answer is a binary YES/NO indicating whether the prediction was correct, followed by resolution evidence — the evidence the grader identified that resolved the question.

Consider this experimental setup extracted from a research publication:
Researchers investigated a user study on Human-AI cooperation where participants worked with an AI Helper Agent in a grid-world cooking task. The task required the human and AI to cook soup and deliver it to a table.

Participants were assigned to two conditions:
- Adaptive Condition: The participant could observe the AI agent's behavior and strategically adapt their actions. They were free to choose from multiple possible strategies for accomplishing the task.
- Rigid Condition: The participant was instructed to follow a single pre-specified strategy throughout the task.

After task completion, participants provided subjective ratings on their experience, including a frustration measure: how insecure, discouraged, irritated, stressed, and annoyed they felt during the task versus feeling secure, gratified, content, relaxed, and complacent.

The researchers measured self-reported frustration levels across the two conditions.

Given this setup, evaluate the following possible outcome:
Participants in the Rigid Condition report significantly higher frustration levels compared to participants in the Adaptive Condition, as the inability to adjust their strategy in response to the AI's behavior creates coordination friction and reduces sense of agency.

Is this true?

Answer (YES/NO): NO